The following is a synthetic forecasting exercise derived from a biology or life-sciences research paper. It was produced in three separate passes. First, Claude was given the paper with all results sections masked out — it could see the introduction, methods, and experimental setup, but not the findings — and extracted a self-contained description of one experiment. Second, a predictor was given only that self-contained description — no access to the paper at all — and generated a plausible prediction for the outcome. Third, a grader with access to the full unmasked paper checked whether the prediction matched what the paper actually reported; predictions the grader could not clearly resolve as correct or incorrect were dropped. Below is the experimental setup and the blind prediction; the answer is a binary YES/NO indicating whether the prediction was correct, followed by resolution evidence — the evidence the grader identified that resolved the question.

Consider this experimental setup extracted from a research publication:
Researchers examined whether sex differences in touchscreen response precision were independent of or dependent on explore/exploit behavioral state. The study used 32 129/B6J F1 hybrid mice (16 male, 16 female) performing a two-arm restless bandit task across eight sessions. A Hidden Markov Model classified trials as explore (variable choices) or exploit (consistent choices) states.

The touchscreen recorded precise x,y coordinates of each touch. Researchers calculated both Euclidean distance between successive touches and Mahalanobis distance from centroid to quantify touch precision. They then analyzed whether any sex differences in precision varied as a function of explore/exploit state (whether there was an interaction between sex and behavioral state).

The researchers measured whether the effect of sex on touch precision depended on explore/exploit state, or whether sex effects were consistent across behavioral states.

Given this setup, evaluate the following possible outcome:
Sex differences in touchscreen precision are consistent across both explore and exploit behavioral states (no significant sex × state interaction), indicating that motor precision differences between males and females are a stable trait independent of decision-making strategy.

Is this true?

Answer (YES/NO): NO